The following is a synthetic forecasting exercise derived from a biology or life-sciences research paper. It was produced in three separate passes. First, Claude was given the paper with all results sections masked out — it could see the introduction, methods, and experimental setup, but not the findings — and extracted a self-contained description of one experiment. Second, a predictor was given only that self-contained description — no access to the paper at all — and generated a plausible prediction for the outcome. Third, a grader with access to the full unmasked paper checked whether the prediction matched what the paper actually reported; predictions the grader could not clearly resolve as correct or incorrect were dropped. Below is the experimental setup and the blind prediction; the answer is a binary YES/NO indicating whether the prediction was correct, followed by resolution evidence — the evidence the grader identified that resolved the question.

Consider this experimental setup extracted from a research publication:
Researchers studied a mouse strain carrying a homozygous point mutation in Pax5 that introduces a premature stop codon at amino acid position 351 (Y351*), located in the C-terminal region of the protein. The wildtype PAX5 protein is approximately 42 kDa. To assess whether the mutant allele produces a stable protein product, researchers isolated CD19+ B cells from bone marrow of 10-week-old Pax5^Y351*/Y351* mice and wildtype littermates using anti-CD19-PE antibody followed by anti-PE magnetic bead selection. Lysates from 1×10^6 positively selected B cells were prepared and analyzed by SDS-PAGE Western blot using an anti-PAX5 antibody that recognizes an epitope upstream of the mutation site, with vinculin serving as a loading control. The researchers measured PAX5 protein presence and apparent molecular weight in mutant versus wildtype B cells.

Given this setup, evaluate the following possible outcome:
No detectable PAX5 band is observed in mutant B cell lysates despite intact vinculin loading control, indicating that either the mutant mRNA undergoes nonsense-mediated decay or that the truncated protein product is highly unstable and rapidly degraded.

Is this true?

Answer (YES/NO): NO